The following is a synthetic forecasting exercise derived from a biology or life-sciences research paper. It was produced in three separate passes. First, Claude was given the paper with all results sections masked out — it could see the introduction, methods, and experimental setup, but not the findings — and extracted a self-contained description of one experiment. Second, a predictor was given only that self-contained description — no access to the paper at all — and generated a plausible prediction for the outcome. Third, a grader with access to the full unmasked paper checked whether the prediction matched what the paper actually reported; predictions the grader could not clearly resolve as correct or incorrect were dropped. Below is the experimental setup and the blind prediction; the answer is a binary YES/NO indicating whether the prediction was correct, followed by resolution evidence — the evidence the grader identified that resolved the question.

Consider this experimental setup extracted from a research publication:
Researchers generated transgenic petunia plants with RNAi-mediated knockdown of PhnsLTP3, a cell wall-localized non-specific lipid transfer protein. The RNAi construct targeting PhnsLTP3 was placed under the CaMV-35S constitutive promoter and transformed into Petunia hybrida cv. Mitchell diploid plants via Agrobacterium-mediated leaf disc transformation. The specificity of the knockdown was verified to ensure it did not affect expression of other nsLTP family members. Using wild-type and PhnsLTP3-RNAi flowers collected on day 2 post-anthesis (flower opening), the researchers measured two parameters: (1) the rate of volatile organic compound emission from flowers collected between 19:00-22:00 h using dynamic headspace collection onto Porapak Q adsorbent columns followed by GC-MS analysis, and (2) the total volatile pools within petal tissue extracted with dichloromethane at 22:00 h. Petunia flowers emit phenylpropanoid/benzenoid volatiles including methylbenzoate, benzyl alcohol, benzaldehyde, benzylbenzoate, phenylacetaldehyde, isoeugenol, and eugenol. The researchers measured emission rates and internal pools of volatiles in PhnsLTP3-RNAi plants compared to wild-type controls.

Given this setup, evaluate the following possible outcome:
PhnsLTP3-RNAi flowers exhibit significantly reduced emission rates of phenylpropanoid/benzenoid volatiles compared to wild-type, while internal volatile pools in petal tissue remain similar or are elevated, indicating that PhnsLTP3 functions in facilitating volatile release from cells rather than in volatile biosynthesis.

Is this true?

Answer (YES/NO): YES